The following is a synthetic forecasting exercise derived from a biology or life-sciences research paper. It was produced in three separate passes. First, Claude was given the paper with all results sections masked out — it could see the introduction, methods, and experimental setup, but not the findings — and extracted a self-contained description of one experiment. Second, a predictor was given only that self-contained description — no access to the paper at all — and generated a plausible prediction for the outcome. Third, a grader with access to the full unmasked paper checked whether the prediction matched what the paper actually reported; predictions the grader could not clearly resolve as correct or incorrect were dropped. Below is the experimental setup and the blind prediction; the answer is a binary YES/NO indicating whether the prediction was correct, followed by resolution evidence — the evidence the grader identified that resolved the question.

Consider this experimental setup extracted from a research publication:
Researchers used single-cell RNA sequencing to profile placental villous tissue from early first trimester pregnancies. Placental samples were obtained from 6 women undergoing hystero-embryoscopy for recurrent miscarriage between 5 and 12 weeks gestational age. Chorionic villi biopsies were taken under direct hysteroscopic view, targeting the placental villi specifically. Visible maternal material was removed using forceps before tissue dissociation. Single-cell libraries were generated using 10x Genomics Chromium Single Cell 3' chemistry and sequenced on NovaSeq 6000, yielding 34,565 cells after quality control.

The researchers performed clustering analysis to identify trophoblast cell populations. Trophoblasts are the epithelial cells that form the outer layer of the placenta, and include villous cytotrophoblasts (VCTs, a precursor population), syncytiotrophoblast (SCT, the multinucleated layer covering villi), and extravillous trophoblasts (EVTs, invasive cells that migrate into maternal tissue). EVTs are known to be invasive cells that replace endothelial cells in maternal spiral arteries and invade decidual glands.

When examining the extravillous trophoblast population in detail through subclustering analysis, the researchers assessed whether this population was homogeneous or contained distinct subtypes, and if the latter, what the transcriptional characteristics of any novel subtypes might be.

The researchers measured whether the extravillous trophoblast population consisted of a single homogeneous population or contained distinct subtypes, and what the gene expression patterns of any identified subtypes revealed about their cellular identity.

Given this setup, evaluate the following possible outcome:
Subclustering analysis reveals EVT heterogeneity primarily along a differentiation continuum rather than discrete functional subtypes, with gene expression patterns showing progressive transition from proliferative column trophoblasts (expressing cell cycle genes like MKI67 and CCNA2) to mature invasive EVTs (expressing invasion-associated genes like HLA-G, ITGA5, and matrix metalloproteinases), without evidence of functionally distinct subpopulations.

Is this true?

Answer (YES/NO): NO